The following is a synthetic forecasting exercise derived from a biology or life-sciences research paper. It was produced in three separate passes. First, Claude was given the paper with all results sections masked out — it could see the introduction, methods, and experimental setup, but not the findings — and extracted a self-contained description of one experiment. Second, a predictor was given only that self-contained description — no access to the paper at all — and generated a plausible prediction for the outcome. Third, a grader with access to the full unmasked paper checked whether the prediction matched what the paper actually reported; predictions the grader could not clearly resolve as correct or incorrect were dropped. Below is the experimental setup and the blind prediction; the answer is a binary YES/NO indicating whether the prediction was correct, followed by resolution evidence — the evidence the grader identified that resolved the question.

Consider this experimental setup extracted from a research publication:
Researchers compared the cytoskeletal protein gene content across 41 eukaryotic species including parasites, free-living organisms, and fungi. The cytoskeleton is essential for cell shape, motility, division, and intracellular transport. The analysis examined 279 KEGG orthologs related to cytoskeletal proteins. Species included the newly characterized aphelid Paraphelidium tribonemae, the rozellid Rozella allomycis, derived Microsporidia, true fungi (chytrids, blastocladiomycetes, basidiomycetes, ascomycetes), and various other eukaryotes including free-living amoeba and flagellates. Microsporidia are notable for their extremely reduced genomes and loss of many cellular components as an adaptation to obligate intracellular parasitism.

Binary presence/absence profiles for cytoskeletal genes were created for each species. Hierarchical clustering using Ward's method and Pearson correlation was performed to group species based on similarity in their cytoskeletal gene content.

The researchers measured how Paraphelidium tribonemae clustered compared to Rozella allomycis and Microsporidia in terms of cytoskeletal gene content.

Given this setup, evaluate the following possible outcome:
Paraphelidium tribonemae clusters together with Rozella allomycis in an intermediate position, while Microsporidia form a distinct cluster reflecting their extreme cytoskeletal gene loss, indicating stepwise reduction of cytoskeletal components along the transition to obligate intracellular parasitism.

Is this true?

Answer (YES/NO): NO